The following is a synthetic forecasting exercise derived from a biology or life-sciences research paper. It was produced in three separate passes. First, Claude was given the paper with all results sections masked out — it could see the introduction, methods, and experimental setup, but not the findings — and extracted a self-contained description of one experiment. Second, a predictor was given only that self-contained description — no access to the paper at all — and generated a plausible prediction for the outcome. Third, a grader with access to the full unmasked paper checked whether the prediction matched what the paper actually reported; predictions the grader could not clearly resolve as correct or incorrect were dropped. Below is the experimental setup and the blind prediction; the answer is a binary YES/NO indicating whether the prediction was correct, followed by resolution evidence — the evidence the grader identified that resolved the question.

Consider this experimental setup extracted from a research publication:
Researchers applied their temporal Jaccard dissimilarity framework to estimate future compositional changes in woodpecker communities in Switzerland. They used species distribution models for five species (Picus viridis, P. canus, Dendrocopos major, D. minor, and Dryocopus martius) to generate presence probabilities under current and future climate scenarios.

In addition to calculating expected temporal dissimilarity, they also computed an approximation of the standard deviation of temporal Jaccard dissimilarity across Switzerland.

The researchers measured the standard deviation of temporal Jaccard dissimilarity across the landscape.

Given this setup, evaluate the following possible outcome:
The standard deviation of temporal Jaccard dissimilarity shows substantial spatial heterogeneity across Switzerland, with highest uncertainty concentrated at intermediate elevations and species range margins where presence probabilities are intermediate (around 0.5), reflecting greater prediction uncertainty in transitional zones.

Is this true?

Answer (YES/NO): NO